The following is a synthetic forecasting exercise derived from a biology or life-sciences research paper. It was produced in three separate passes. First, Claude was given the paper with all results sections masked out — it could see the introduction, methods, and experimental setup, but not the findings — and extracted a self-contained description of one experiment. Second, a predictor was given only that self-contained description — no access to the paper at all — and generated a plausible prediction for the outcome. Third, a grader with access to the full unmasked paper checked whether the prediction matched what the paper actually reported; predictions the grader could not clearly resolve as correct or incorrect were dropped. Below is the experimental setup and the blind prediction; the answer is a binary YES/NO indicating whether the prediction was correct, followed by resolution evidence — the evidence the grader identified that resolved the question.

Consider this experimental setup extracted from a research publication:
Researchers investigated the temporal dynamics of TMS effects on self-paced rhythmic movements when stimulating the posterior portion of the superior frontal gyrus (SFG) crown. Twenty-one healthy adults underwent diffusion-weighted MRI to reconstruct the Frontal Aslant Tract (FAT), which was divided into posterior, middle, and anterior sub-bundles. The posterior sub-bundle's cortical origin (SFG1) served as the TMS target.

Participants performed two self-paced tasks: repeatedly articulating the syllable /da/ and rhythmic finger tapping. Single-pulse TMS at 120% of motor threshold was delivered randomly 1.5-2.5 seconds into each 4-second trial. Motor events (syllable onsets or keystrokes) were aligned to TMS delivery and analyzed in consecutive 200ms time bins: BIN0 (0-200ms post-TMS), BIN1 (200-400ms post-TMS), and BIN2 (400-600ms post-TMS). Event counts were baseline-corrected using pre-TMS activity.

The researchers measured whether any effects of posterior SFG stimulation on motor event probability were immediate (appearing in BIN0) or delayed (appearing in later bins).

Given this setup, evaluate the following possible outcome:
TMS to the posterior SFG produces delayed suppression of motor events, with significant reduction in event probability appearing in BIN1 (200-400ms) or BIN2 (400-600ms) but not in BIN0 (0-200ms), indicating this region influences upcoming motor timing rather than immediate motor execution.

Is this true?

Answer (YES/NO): NO